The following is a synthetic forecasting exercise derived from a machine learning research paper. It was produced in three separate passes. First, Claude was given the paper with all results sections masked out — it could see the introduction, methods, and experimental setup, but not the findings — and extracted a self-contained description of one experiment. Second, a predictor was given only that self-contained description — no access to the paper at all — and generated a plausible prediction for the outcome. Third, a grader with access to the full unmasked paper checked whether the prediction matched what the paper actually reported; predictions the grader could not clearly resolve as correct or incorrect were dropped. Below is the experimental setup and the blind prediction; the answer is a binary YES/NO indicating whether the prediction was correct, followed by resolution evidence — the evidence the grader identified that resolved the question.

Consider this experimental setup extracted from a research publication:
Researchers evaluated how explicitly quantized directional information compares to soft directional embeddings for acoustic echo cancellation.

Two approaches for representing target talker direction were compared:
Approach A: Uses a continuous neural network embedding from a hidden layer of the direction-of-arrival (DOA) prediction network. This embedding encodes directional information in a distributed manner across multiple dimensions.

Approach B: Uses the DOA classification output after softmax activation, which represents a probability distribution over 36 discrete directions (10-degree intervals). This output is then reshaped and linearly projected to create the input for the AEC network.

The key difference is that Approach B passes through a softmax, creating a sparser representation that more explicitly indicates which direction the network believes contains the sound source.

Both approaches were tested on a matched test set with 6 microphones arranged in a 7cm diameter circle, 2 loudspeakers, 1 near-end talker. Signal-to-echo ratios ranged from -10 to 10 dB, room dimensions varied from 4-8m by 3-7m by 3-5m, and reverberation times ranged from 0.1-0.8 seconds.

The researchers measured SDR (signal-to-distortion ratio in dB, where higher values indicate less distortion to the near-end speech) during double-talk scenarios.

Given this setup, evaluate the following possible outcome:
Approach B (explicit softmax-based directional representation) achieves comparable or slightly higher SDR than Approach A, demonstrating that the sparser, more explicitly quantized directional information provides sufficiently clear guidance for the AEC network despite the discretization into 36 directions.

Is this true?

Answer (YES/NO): YES